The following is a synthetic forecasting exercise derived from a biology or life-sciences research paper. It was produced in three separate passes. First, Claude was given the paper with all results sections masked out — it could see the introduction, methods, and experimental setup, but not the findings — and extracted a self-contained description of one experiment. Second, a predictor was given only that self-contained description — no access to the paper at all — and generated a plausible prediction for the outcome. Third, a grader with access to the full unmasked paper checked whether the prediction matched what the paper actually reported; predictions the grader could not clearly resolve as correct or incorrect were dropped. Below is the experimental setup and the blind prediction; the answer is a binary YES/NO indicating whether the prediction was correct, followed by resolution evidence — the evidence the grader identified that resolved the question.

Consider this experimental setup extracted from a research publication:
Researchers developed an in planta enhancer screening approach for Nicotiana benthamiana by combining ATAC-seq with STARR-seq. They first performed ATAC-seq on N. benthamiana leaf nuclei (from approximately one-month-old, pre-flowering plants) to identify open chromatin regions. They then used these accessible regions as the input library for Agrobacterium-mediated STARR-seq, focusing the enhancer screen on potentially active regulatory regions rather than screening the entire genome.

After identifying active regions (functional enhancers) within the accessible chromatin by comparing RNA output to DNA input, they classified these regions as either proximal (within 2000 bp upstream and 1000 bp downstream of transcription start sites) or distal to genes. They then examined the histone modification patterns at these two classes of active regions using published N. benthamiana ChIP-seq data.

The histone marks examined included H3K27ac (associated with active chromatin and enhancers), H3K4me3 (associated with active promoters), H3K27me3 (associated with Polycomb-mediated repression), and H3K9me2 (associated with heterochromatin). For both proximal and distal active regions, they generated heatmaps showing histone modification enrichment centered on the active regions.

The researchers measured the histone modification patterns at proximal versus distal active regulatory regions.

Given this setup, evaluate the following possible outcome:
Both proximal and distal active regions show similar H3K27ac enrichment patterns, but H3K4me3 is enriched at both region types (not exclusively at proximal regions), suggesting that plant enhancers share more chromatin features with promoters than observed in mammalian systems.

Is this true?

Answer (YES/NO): NO